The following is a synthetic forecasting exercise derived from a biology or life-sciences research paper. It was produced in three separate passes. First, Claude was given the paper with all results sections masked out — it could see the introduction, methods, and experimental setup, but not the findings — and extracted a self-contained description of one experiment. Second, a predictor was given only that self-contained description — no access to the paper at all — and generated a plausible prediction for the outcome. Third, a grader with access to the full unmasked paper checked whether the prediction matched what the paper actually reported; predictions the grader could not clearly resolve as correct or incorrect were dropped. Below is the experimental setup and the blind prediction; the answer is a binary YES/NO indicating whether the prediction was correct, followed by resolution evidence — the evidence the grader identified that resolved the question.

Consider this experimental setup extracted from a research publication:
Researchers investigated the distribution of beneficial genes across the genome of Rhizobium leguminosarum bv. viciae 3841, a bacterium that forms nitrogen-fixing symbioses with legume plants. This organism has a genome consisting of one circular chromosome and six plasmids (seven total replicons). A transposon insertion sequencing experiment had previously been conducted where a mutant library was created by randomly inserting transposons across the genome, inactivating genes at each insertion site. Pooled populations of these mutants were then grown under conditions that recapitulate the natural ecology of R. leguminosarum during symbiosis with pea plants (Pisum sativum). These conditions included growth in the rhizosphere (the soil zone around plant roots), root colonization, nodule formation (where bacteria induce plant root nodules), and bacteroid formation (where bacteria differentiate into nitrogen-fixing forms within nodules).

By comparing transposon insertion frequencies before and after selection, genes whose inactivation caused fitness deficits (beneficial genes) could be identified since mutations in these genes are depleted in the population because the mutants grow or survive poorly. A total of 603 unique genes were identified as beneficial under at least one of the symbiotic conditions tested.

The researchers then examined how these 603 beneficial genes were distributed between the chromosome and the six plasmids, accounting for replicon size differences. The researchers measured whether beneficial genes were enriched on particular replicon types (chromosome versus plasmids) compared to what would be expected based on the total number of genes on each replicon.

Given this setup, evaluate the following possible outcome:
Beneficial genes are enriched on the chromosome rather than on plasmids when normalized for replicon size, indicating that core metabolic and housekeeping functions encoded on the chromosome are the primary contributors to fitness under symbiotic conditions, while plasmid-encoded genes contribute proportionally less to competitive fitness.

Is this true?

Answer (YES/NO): YES